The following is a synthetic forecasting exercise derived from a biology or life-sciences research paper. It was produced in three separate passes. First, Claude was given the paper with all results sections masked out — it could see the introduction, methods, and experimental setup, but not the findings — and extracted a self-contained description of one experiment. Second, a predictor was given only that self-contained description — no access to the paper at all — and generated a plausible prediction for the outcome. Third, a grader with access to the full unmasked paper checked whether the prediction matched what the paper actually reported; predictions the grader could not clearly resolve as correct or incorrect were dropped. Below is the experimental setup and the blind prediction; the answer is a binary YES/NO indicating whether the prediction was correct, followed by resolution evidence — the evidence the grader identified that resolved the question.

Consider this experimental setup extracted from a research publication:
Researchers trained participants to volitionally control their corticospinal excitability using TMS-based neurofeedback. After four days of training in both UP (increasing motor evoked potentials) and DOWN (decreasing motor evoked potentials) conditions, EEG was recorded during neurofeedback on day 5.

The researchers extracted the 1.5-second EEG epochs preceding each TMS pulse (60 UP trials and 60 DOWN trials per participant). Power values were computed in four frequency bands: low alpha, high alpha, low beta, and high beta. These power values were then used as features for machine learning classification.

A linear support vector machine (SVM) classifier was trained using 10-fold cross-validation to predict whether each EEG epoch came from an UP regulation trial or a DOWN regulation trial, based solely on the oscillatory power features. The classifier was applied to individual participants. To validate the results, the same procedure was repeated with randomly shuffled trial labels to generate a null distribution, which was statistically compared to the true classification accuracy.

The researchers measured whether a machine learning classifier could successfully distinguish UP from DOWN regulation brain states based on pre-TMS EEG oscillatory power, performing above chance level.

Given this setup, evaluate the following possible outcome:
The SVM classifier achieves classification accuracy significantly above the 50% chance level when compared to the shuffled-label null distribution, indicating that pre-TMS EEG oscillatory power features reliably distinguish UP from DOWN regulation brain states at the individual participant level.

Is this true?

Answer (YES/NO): YES